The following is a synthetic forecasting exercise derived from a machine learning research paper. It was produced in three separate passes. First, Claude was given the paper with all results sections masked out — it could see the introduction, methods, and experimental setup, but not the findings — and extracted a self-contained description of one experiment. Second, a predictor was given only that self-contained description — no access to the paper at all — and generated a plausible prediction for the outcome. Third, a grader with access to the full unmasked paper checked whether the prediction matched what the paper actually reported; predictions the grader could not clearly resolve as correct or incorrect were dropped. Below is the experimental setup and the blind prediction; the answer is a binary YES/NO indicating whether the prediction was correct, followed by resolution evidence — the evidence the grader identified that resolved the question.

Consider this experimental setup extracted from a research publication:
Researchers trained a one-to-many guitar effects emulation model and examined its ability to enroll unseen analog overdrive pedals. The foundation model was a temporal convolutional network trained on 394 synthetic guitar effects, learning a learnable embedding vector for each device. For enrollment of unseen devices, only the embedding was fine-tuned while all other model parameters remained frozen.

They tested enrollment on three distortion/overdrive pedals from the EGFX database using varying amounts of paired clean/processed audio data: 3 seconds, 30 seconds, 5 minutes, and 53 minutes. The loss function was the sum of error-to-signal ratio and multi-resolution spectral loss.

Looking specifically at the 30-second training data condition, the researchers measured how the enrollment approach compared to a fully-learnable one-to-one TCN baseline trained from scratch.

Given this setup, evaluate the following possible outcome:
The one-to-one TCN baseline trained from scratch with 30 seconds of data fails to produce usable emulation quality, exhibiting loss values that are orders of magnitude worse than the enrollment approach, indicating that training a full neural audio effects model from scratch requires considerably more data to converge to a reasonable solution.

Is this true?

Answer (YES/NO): NO